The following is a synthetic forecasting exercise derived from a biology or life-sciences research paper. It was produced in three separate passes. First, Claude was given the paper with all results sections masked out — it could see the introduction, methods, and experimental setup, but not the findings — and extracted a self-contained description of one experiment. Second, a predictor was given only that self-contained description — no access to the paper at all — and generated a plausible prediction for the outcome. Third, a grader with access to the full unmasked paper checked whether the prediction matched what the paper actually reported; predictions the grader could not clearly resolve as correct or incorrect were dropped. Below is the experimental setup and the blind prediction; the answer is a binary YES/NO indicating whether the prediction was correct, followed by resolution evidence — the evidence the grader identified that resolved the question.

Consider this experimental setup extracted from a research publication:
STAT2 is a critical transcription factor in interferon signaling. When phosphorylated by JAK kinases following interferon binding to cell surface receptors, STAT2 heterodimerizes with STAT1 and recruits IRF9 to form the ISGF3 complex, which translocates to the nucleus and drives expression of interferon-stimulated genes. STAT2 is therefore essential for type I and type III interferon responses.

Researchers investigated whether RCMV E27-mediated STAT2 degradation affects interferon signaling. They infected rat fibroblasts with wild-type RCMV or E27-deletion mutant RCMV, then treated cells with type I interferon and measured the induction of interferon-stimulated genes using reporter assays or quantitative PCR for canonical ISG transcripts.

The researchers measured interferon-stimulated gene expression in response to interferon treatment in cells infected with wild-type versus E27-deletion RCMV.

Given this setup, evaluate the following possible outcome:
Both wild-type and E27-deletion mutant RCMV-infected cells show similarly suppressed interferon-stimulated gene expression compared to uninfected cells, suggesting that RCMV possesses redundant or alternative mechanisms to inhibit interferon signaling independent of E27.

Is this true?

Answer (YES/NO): NO